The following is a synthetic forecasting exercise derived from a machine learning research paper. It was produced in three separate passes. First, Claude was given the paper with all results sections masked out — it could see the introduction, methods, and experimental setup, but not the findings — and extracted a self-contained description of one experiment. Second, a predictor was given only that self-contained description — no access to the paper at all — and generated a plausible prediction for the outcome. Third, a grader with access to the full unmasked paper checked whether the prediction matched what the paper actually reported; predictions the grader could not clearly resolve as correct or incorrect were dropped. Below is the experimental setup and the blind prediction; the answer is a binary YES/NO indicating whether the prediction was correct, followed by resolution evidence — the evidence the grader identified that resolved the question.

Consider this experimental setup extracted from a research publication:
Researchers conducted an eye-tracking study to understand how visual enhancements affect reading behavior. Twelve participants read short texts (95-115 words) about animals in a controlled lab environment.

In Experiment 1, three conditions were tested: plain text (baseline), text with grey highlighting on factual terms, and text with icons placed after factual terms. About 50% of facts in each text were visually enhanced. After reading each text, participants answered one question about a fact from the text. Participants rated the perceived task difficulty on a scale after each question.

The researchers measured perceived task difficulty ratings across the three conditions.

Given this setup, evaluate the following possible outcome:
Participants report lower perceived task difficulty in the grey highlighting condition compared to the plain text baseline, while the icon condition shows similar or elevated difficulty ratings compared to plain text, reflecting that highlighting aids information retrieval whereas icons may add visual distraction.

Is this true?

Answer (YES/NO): NO